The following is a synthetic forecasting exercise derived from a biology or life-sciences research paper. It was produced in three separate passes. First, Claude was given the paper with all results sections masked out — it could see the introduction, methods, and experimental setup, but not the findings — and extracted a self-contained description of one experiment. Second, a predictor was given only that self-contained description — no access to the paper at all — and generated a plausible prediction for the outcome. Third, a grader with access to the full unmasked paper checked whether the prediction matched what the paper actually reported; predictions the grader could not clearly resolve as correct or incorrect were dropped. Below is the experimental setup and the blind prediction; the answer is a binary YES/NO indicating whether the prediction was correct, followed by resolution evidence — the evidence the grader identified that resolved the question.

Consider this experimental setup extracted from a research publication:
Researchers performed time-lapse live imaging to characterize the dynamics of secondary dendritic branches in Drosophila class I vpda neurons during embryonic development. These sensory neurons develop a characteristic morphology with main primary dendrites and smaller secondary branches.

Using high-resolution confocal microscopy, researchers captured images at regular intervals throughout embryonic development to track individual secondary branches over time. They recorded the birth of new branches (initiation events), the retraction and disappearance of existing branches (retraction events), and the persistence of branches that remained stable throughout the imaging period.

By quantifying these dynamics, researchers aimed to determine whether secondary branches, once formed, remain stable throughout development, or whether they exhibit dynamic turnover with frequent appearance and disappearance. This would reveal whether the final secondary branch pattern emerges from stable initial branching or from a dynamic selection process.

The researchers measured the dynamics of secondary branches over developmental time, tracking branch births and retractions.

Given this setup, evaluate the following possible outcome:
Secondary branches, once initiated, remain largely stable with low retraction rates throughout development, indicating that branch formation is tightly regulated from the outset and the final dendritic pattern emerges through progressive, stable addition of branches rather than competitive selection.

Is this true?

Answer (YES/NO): NO